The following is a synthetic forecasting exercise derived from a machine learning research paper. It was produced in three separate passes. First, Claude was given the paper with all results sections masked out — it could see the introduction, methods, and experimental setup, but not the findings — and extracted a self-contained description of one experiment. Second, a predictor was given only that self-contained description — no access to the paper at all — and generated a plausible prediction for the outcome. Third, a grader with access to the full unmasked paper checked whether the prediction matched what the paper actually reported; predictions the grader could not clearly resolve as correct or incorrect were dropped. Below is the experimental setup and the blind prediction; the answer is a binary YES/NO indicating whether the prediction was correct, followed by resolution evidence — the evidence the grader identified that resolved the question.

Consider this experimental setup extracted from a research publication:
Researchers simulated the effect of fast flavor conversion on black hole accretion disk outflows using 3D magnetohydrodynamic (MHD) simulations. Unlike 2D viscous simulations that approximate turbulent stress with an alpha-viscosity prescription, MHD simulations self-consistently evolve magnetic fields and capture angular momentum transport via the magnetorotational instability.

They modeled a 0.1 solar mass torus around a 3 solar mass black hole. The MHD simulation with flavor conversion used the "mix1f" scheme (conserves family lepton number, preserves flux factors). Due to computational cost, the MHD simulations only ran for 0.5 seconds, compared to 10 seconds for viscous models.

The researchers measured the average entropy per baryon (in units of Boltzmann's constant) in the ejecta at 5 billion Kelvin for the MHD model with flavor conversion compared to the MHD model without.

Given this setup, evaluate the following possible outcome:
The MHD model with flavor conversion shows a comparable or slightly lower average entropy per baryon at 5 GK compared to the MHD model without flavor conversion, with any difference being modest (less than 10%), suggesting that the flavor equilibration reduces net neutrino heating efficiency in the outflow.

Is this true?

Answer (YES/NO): NO